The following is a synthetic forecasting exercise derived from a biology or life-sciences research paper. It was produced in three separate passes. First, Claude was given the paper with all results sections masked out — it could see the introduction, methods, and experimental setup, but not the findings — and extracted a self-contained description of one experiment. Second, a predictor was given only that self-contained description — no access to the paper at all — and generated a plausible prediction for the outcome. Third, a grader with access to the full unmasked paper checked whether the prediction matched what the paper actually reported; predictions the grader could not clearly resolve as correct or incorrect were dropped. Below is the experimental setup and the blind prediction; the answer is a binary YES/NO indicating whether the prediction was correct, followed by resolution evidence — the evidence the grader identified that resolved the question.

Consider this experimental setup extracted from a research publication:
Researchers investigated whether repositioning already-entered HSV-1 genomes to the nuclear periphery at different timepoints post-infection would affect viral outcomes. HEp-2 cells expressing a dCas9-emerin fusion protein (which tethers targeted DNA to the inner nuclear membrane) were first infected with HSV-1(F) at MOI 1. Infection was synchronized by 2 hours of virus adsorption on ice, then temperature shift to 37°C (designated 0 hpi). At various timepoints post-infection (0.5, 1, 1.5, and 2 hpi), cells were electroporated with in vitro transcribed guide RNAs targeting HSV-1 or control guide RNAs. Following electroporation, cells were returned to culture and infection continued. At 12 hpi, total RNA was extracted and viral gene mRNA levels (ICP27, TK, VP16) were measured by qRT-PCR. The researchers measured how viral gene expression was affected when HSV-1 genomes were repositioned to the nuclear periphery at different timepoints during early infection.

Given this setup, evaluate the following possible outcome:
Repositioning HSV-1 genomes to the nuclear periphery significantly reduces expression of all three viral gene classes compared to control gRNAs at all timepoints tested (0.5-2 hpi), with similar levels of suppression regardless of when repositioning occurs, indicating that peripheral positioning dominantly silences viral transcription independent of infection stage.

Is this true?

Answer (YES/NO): NO